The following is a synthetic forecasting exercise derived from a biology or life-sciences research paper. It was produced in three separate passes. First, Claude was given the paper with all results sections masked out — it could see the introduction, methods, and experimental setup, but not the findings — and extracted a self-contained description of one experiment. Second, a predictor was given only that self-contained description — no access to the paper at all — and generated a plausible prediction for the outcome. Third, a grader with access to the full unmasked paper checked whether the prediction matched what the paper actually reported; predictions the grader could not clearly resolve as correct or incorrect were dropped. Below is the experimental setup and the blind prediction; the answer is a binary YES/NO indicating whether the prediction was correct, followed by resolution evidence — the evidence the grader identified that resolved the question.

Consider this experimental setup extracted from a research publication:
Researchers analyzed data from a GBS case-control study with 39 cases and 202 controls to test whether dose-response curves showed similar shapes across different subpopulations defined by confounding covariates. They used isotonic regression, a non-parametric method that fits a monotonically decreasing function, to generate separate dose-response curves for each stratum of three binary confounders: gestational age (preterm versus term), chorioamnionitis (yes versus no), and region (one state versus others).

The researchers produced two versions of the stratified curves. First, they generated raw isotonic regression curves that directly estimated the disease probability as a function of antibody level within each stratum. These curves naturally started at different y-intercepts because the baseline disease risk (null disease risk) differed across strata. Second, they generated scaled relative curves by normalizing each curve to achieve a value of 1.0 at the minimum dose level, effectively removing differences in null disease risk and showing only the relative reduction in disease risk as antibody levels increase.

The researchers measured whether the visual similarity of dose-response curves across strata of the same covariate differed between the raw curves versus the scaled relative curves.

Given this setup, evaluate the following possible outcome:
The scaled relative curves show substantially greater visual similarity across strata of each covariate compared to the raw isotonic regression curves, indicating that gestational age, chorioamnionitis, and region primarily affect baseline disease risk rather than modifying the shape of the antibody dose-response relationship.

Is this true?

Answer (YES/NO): YES